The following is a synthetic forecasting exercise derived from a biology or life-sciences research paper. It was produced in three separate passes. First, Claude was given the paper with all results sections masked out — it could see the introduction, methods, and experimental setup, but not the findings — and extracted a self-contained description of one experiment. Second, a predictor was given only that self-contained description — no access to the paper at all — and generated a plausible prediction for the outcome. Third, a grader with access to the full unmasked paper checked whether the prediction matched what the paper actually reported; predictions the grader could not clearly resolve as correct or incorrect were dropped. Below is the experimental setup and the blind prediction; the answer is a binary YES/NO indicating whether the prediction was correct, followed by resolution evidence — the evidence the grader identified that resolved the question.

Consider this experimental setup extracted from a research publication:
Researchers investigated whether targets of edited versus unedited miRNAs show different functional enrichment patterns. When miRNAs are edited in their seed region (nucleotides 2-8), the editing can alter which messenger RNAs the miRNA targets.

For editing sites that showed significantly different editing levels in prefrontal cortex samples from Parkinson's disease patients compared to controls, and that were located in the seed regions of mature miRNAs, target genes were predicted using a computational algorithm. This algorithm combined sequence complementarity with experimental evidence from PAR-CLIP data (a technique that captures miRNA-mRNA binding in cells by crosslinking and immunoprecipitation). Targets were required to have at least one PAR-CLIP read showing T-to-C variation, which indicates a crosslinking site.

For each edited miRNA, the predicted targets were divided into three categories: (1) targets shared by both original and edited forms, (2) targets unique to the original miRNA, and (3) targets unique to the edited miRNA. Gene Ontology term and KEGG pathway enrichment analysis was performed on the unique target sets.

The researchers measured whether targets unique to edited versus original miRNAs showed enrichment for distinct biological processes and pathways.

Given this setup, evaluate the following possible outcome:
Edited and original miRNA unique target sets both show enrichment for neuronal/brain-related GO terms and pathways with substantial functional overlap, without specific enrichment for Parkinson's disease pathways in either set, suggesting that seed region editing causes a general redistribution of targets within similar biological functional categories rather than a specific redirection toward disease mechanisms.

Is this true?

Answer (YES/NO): NO